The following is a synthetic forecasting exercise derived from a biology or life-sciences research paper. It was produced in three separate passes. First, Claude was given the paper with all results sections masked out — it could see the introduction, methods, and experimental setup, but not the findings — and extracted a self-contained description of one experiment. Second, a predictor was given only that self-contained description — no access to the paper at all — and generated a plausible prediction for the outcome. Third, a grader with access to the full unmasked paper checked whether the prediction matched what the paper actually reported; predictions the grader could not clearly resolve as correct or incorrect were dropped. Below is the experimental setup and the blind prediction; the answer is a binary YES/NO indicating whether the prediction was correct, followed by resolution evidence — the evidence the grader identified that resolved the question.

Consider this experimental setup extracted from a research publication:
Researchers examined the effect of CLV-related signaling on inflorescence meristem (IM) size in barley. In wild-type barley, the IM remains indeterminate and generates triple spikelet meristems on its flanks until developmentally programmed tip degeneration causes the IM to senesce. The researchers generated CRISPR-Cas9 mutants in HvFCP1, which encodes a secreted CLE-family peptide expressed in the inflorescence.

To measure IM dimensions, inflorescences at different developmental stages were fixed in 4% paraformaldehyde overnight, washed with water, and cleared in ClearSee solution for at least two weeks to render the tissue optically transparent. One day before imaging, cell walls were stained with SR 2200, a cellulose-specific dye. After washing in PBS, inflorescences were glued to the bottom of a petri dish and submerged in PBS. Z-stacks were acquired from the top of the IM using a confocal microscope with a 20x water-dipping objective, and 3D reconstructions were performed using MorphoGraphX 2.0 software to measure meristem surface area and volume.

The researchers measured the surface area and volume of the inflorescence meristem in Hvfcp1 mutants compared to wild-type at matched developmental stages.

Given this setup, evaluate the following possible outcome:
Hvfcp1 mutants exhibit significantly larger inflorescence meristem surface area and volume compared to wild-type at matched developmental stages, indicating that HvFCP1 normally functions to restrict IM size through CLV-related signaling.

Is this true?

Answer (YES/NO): YES